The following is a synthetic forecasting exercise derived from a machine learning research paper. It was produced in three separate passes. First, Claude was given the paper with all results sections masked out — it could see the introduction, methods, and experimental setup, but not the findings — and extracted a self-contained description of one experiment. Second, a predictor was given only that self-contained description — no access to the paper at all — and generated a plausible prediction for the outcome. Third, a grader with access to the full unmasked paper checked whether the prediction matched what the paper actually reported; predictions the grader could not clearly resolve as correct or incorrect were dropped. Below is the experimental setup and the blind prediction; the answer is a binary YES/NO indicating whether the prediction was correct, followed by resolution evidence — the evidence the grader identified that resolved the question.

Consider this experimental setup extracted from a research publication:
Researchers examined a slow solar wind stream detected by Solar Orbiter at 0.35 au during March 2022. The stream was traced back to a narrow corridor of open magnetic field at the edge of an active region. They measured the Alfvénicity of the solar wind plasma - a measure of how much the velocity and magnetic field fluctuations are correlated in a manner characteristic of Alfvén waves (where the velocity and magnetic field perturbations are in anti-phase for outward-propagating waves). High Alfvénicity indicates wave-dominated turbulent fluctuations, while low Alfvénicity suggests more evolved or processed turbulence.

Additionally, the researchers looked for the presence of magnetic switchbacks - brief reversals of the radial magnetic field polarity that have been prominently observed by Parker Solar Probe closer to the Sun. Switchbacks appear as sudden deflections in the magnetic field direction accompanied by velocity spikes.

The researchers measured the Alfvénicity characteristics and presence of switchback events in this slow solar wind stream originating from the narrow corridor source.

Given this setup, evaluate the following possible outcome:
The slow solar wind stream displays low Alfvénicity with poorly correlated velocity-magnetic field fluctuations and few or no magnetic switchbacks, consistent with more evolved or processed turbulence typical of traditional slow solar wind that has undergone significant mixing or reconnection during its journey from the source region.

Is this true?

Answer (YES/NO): NO